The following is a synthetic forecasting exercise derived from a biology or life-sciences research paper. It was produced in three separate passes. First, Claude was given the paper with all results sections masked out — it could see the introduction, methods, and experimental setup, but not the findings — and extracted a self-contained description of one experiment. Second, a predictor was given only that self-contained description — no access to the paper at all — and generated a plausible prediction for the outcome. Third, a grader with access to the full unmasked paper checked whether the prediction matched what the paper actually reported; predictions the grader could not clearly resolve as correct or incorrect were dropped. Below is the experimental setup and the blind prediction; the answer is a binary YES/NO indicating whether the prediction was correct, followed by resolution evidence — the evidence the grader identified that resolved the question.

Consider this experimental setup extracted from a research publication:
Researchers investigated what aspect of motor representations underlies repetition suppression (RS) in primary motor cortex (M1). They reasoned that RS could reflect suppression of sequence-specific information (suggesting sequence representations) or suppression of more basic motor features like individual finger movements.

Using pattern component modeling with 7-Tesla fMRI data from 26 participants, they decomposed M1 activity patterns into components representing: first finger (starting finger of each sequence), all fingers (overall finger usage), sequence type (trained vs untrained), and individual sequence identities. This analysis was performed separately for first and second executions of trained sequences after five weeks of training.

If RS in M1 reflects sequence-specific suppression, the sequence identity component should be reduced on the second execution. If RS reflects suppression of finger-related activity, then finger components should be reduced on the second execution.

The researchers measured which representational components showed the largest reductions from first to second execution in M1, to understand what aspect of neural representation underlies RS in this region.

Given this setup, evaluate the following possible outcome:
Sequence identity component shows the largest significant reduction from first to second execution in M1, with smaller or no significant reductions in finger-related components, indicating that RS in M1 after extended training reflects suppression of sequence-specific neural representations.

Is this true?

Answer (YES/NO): NO